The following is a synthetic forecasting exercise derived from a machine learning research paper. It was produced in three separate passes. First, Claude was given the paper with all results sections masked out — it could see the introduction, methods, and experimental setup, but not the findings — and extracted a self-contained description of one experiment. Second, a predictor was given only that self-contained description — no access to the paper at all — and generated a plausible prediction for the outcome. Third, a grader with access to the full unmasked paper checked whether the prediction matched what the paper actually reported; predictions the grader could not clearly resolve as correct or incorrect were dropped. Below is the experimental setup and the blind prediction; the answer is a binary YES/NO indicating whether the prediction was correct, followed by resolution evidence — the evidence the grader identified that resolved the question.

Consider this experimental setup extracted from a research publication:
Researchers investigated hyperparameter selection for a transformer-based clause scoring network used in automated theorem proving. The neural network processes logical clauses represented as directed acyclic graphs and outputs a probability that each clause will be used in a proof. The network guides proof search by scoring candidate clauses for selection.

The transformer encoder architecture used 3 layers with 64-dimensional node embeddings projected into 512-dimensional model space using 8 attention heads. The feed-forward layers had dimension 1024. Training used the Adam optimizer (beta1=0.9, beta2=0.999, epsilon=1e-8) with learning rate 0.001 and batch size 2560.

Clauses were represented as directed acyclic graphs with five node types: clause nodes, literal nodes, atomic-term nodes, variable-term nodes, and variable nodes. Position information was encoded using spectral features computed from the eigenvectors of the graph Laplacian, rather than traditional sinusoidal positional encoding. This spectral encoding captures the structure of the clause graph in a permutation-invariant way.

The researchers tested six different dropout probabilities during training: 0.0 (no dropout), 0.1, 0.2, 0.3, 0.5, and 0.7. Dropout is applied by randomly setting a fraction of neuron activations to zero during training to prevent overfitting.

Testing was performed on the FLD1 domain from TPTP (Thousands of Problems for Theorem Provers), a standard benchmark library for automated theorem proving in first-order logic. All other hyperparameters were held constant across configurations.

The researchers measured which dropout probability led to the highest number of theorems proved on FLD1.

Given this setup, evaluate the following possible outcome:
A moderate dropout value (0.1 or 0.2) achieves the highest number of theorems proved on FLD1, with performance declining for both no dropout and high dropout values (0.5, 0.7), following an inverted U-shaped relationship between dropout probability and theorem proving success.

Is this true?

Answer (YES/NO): YES